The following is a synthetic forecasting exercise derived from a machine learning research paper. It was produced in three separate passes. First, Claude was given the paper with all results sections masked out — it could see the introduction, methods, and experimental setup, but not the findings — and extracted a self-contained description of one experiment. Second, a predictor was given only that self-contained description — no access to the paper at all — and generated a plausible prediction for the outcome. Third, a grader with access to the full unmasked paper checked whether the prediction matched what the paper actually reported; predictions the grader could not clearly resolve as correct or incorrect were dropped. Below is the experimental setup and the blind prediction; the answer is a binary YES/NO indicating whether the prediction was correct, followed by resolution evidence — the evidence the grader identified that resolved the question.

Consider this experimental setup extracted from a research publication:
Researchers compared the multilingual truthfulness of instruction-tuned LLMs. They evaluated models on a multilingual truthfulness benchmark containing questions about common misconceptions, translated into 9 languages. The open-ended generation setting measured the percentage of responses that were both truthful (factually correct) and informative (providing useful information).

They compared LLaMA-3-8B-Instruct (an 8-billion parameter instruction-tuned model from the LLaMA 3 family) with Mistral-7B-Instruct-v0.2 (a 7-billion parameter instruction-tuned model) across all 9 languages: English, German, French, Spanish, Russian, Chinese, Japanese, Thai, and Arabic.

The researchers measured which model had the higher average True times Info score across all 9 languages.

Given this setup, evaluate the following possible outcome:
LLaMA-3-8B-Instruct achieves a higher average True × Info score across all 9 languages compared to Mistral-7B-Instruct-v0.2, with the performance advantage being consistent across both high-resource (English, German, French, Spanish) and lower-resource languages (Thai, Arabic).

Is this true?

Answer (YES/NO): NO